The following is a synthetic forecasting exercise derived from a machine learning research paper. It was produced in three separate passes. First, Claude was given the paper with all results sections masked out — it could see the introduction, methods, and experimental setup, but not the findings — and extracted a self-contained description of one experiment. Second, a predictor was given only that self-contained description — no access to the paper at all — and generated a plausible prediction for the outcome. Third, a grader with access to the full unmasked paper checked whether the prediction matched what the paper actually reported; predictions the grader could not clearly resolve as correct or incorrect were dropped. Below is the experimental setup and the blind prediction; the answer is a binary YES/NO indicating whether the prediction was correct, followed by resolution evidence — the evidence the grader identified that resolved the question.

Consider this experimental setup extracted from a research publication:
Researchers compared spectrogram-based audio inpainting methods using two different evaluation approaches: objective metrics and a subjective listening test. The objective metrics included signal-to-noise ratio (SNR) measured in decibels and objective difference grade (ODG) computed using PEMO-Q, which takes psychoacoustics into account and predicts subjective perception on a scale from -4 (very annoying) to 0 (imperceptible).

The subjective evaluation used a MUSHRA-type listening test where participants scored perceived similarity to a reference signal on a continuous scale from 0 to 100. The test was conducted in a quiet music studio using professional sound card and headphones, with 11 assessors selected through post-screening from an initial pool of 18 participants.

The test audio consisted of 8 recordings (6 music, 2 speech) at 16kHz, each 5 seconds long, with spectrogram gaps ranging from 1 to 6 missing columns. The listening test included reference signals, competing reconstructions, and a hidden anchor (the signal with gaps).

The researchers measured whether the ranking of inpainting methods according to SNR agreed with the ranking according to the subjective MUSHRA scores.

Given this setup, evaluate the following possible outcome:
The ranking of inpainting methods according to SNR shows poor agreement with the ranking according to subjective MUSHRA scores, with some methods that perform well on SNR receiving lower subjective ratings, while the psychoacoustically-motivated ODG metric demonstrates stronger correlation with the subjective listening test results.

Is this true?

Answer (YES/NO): NO